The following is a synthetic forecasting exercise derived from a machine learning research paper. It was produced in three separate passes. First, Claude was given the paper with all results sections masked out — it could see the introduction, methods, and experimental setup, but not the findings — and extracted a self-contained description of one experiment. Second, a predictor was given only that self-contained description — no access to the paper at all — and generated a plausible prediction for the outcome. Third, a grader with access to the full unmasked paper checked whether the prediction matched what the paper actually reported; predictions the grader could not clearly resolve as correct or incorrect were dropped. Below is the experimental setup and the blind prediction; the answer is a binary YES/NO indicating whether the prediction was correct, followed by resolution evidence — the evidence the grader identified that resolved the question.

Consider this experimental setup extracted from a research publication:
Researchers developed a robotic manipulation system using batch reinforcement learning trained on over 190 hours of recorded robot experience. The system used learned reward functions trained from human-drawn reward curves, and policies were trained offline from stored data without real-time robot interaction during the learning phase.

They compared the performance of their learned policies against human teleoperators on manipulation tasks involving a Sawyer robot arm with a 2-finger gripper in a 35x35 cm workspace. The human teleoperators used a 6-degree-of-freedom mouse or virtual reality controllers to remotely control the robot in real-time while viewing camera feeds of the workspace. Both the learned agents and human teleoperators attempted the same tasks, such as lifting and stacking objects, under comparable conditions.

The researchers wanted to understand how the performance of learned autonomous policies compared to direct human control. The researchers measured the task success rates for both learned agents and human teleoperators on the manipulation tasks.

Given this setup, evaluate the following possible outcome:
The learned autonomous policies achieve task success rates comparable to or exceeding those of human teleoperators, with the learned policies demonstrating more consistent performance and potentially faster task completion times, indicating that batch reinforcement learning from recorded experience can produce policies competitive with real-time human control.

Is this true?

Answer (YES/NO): YES